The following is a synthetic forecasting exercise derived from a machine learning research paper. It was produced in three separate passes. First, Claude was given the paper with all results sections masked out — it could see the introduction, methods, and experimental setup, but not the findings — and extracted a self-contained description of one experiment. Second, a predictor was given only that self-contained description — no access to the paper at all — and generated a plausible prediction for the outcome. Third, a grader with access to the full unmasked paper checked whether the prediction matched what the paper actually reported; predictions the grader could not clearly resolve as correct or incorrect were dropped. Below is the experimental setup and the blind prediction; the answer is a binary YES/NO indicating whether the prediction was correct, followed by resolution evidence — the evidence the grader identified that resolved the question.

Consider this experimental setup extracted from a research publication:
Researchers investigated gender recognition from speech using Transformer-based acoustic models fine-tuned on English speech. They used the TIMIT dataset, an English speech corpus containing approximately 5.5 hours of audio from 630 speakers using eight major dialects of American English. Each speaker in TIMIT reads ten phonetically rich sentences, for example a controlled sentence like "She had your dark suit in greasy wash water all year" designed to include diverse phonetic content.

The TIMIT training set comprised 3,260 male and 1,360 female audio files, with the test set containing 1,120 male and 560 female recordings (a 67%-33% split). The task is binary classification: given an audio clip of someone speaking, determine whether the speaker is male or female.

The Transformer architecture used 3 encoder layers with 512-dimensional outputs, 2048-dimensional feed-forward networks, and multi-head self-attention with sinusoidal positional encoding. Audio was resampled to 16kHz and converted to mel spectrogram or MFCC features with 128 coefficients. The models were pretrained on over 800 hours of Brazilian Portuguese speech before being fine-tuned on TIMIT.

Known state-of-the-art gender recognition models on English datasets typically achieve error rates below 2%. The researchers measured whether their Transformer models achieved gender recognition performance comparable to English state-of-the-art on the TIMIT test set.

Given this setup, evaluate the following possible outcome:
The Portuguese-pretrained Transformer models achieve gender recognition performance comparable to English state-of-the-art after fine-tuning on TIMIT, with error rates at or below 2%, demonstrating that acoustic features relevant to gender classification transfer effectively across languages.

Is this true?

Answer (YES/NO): YES